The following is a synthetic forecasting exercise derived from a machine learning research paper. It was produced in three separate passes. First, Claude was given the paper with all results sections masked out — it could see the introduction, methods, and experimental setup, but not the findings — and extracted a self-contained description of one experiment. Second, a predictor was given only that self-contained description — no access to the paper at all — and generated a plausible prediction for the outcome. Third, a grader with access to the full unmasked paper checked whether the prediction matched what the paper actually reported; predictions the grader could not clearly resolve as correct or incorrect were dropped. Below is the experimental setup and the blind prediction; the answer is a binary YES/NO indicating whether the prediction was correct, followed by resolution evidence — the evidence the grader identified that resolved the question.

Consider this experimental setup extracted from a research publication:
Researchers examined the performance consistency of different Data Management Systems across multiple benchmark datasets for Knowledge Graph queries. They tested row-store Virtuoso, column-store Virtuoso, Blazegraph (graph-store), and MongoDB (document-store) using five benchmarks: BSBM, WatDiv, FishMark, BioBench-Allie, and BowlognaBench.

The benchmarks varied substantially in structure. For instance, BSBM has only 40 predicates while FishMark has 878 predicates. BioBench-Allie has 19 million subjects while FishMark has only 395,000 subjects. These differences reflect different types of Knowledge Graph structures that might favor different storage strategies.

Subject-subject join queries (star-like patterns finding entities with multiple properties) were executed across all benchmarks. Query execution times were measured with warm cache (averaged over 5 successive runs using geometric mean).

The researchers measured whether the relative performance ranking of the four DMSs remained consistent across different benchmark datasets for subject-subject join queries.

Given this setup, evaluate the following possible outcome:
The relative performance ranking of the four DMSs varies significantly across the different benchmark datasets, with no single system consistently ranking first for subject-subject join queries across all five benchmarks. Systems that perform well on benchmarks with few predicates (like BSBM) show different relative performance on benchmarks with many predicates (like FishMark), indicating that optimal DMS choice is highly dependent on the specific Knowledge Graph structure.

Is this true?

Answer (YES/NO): NO